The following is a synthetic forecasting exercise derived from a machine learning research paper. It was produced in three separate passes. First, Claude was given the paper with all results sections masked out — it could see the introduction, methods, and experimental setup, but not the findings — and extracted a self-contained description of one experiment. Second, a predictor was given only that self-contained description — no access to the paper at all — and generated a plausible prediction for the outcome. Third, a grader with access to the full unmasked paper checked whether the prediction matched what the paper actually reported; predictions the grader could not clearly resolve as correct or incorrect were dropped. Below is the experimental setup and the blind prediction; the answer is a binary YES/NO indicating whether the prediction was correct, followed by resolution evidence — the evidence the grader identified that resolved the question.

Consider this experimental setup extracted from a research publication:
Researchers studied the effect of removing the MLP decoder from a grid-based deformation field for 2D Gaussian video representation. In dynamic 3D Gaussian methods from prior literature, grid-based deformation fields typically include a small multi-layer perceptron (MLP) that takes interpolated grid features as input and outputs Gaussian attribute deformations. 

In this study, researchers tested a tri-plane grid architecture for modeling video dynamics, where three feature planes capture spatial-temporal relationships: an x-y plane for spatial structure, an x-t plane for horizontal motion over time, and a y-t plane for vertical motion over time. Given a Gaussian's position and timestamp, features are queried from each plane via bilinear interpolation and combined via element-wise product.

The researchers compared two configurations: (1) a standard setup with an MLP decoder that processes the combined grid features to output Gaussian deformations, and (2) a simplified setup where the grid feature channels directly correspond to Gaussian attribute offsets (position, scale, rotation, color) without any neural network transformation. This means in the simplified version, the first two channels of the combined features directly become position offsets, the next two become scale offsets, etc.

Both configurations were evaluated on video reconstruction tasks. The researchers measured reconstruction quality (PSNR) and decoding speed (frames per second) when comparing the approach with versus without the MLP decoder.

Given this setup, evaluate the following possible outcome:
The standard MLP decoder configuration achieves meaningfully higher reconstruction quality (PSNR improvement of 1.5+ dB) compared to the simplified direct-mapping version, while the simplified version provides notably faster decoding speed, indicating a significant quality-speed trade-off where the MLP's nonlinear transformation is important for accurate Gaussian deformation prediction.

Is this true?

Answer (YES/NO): NO